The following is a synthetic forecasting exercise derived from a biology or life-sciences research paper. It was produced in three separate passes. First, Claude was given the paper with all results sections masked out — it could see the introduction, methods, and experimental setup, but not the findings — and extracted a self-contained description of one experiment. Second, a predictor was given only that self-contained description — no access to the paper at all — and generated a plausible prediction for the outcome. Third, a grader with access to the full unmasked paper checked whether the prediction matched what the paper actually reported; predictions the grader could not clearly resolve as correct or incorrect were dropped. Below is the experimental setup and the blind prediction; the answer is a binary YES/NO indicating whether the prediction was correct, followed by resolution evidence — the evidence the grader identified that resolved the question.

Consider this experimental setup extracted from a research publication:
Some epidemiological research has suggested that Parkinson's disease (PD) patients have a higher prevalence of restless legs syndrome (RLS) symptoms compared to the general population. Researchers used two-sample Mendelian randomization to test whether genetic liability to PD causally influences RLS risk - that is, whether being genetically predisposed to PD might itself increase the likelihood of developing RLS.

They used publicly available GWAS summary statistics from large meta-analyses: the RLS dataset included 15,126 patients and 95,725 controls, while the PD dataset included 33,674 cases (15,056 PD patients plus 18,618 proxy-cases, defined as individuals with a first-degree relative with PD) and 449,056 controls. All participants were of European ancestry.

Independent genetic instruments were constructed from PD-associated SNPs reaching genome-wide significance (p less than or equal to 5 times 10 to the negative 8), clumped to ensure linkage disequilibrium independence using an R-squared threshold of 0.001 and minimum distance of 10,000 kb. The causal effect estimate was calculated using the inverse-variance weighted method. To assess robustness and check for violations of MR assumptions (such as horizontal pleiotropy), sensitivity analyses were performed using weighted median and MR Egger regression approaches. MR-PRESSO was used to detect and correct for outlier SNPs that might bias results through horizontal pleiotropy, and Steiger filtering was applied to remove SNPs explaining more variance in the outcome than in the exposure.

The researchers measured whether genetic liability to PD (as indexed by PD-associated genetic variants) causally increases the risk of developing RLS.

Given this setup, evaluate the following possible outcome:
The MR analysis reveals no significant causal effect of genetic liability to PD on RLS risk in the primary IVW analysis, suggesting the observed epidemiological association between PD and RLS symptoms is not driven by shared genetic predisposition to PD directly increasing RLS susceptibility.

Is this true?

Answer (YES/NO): YES